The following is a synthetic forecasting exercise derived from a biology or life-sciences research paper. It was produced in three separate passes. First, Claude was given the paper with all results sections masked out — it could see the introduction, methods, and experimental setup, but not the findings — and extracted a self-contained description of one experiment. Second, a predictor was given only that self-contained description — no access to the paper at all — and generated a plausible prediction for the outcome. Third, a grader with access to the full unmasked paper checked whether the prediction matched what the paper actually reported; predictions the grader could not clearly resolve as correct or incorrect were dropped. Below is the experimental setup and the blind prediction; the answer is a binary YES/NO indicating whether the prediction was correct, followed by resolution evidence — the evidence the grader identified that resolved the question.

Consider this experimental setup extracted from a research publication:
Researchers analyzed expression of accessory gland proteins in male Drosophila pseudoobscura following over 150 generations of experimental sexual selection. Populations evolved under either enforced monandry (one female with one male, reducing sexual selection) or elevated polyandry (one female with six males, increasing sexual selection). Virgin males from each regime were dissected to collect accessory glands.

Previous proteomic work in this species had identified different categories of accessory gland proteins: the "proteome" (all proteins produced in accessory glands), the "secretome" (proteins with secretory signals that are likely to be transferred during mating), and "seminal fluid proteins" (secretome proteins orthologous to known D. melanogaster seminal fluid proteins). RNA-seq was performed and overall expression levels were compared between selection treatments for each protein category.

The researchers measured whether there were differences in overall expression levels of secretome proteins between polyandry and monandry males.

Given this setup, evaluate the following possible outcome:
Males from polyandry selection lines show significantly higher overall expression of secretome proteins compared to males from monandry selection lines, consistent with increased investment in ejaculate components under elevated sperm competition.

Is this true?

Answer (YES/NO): NO